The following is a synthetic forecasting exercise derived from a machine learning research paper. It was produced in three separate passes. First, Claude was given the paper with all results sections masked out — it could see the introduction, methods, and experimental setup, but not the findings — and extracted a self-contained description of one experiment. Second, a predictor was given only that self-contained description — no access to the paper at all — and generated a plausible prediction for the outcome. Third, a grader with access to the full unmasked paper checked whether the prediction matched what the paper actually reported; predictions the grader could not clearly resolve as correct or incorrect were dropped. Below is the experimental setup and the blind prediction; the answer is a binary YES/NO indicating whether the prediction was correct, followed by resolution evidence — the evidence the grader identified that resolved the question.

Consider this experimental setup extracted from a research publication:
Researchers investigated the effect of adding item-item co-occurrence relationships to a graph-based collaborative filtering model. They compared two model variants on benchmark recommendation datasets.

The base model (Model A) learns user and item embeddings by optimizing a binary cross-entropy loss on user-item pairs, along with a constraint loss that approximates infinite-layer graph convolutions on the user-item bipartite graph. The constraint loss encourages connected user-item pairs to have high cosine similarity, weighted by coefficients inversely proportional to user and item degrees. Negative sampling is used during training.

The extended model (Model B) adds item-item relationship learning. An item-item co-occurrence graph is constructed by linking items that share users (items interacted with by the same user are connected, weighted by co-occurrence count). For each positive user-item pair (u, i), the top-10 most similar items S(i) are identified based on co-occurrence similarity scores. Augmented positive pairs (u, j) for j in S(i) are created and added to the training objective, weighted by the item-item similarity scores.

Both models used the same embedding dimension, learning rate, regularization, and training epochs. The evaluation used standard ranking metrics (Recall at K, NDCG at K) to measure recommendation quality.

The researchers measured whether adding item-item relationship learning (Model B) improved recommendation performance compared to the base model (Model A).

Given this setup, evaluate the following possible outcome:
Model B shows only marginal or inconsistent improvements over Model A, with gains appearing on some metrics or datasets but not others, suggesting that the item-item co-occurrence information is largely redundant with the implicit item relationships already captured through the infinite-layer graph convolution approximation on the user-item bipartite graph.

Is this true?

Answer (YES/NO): NO